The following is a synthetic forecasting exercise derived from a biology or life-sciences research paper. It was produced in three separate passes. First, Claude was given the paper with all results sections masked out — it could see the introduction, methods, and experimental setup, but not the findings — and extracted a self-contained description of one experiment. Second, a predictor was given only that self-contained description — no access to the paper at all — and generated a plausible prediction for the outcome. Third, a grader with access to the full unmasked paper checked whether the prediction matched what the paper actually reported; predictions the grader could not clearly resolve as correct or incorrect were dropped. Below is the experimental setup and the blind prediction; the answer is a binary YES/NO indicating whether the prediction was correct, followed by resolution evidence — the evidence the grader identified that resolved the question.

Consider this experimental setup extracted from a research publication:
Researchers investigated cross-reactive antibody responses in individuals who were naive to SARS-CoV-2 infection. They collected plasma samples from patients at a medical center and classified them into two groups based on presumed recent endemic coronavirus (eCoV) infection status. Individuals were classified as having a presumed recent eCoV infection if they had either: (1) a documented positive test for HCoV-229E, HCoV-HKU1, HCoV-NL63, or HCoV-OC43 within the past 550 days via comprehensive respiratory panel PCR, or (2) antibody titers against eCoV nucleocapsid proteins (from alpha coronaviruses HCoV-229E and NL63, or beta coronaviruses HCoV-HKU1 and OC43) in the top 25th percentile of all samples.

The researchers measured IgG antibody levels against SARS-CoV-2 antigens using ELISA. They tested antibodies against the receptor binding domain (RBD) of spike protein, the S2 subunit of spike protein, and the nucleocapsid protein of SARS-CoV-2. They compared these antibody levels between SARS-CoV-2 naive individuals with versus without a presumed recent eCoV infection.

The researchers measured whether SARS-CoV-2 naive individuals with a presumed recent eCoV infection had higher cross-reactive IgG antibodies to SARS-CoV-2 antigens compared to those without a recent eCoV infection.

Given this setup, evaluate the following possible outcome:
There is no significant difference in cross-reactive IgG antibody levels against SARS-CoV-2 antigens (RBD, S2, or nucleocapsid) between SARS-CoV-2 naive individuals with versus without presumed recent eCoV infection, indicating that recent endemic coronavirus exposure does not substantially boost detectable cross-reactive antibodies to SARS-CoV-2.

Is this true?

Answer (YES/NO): YES